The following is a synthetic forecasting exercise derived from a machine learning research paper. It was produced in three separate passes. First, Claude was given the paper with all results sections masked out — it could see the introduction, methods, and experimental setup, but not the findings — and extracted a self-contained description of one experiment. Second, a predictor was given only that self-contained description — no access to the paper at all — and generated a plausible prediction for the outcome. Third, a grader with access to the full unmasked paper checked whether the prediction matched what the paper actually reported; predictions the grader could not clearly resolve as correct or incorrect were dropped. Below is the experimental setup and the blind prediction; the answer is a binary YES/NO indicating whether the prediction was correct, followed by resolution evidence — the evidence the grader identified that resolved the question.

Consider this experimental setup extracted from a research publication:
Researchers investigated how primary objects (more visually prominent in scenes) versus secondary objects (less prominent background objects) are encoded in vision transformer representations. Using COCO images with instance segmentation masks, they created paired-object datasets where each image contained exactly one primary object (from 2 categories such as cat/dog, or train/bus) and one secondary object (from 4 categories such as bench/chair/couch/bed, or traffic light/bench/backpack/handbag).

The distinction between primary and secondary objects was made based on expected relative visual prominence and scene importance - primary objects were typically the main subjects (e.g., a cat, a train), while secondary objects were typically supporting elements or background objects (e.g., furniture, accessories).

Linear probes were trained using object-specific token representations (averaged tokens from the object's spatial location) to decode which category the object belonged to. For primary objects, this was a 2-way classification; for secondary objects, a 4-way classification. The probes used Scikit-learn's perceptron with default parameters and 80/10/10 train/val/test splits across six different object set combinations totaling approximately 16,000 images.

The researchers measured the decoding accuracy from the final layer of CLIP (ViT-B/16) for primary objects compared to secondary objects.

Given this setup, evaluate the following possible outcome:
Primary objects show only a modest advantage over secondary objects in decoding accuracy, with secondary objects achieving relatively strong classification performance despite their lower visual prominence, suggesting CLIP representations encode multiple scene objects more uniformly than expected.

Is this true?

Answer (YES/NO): NO